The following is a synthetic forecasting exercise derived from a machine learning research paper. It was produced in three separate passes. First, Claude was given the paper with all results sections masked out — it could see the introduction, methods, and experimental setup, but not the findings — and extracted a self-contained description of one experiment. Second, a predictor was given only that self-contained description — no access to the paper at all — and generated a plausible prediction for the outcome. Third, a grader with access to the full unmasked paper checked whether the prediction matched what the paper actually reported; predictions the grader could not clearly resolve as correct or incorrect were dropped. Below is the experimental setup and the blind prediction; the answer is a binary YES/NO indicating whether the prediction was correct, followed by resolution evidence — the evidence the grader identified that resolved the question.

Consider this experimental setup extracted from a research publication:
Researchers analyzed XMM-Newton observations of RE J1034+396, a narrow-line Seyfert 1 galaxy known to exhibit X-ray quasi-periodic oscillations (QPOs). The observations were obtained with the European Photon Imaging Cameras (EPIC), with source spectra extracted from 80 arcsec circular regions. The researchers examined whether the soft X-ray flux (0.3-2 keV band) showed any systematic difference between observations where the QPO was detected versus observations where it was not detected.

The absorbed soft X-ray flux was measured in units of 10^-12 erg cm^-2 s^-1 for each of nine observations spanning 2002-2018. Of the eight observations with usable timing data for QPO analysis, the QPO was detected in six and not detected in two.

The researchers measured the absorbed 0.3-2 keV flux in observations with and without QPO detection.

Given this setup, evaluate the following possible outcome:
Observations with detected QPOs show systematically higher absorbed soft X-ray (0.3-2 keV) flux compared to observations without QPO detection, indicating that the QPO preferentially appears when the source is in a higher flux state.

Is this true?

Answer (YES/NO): NO